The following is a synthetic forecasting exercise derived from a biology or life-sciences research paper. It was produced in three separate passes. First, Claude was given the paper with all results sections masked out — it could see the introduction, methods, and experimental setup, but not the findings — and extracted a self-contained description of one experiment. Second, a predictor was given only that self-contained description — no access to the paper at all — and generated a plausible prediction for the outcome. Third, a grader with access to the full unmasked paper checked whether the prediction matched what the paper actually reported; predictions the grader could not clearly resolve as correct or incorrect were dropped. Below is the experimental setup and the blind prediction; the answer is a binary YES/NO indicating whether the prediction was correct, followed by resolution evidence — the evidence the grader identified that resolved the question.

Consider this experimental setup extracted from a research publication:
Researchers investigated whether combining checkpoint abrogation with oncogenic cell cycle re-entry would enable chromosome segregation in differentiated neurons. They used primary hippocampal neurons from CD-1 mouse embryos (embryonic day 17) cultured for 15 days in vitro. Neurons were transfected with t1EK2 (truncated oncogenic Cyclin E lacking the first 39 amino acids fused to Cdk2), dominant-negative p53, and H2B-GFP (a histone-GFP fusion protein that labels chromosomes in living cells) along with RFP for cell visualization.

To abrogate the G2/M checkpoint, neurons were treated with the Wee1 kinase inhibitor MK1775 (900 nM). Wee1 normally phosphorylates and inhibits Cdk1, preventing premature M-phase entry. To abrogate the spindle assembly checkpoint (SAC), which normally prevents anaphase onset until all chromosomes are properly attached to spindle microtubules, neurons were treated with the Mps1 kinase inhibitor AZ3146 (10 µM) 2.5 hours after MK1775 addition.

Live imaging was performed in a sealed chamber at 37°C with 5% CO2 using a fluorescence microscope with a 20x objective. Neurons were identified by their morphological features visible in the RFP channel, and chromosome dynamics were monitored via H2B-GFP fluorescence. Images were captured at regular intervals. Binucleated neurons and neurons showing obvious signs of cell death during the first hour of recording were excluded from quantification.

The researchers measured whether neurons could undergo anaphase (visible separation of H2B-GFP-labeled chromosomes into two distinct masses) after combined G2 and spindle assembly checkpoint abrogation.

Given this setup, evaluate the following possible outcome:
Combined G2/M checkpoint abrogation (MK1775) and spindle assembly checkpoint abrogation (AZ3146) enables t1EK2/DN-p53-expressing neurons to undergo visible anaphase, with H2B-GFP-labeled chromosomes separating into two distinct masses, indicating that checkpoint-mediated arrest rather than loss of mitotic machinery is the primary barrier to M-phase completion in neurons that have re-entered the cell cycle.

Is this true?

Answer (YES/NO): NO